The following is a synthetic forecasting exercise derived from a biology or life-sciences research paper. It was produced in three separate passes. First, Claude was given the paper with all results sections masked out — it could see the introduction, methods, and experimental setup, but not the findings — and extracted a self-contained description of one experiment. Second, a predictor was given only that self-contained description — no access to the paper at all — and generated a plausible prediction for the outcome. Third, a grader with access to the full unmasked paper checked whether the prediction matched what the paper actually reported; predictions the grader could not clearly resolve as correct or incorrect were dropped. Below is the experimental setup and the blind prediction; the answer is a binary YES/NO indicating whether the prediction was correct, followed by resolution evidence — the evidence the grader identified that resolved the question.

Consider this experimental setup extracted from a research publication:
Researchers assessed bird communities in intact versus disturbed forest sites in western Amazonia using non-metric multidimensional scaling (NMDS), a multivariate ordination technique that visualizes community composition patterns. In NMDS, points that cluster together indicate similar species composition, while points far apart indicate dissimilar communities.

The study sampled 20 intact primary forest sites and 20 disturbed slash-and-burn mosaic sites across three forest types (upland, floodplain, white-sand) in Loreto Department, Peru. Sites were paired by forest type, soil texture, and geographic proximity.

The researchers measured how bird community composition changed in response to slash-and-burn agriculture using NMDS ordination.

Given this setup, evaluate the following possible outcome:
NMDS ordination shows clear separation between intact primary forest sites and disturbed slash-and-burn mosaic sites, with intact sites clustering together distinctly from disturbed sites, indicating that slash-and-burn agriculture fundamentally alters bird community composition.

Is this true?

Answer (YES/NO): YES